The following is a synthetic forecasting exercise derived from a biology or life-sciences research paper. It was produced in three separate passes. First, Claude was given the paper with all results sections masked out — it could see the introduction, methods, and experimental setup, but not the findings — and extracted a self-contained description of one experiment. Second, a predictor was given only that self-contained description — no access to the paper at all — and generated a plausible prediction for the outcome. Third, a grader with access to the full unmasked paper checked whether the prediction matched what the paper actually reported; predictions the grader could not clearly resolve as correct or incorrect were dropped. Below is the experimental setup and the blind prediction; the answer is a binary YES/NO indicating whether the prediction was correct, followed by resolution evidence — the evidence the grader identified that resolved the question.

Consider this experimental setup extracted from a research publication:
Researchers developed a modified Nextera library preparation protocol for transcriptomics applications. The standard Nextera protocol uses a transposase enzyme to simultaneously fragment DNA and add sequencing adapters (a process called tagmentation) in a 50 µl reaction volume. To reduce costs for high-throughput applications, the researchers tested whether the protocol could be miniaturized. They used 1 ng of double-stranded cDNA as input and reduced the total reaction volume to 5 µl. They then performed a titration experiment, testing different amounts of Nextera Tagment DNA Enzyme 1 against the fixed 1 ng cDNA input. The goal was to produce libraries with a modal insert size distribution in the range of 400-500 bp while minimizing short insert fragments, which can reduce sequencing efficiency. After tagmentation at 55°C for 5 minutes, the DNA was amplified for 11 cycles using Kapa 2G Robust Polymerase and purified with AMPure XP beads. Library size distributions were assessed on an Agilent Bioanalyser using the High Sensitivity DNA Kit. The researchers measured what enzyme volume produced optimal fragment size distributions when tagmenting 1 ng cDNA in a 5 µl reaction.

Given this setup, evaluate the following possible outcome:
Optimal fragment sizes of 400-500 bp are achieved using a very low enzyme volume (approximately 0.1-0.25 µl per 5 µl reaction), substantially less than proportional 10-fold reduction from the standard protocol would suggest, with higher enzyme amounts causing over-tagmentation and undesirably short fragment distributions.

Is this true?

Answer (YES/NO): YES